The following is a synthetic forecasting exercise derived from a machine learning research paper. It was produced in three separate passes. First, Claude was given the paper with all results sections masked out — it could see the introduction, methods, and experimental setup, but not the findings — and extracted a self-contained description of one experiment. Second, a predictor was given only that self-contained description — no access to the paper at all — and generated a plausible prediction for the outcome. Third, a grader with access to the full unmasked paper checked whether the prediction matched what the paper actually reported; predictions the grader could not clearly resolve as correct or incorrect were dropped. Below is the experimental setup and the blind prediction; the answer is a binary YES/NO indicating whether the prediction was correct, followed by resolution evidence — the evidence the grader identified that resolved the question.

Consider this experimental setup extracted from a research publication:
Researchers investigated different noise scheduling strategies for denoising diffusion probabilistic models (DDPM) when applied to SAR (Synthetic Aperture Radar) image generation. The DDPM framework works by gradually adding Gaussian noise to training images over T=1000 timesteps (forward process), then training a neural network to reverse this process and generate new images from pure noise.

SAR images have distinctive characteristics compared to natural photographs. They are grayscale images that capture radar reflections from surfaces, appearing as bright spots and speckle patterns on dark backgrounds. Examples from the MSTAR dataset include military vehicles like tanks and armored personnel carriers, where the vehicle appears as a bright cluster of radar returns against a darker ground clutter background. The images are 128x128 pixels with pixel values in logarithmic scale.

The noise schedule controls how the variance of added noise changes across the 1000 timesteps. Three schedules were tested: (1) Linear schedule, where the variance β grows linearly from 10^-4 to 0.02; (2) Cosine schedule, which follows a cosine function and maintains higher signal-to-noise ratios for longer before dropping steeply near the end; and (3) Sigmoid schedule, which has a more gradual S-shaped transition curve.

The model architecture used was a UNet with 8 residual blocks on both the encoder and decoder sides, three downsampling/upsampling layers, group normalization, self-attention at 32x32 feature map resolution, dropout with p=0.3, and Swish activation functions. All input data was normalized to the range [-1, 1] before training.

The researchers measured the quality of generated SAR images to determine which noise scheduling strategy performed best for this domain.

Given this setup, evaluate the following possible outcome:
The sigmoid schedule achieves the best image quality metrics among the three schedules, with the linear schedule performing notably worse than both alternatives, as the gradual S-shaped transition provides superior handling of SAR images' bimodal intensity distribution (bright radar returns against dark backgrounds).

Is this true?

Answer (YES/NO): NO